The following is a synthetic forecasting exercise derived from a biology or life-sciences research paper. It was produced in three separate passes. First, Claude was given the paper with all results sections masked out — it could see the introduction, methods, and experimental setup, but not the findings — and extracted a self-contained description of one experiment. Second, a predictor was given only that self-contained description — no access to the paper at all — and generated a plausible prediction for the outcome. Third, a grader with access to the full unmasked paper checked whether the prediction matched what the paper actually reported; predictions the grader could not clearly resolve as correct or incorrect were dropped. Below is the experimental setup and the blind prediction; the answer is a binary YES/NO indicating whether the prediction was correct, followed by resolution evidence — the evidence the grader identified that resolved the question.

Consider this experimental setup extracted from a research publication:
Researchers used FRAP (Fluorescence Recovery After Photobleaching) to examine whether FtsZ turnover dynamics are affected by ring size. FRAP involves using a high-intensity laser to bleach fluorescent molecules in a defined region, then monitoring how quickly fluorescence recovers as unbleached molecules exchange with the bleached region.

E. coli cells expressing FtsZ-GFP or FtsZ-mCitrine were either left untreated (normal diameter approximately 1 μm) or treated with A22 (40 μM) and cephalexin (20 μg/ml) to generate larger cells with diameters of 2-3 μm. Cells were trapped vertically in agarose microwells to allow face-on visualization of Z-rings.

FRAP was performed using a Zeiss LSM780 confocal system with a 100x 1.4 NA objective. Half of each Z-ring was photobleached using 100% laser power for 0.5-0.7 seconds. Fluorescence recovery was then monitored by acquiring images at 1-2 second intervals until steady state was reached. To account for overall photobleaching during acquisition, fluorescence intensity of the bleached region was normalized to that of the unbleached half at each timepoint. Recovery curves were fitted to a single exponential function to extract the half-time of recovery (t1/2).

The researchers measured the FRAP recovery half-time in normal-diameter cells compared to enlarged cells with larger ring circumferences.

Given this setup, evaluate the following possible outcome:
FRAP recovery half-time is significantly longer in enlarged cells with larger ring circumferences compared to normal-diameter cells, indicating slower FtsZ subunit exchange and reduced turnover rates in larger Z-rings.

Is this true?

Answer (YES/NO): NO